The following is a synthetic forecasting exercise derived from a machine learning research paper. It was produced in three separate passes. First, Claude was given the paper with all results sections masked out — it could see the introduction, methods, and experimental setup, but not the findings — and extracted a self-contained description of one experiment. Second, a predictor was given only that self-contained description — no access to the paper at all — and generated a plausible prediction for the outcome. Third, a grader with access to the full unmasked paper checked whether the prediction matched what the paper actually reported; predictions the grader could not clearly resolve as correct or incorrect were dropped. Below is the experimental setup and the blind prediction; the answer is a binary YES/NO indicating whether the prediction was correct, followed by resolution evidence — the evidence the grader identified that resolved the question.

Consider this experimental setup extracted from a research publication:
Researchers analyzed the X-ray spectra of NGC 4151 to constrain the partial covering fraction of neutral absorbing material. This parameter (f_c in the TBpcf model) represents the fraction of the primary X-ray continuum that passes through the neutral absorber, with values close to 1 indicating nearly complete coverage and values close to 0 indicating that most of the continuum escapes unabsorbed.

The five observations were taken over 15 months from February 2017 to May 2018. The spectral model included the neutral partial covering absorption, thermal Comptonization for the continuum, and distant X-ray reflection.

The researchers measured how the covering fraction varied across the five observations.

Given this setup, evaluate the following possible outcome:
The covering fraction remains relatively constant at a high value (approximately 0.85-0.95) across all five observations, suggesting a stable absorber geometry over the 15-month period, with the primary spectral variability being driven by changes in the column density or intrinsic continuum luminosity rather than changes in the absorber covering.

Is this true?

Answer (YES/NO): YES